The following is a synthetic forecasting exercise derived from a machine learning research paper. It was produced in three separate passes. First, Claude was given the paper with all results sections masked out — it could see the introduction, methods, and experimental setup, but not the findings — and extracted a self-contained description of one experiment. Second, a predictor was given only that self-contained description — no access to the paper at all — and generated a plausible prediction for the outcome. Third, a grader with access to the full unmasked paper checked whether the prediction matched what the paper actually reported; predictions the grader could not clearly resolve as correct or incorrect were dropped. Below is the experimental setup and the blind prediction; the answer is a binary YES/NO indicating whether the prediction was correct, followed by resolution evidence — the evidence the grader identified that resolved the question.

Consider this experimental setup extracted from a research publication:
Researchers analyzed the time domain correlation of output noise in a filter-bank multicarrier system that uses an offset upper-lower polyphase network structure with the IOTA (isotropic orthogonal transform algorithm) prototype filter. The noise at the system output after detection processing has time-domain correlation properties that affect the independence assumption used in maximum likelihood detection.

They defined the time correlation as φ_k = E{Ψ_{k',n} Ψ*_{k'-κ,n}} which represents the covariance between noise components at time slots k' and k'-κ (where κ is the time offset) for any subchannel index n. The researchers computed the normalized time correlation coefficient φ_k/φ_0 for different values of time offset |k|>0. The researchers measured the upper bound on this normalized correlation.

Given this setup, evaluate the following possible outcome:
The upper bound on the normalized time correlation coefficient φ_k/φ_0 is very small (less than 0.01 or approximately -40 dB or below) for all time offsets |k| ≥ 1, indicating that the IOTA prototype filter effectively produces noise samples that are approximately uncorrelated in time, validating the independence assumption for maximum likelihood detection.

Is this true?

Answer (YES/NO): NO